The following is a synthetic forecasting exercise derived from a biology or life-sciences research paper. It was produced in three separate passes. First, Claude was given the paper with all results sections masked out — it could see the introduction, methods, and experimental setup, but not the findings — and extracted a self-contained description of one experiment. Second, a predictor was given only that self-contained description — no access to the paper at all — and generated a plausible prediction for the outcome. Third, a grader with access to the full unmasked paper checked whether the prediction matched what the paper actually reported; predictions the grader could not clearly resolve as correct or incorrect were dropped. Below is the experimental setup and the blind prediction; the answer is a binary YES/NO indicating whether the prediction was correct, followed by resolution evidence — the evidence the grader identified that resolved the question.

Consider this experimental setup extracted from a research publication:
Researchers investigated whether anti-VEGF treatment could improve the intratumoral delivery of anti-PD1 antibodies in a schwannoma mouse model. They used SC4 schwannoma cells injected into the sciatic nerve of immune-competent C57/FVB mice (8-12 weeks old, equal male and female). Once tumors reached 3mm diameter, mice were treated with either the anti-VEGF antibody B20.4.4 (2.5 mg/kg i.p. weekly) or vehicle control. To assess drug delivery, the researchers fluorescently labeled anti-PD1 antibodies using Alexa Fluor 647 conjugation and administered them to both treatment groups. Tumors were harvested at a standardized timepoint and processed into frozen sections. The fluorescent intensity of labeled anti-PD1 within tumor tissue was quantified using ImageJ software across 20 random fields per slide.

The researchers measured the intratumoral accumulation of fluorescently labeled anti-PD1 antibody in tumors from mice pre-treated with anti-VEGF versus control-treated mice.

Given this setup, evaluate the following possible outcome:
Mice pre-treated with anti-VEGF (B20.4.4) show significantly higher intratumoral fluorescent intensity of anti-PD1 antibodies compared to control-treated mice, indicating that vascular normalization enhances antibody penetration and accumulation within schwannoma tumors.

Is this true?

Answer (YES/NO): YES